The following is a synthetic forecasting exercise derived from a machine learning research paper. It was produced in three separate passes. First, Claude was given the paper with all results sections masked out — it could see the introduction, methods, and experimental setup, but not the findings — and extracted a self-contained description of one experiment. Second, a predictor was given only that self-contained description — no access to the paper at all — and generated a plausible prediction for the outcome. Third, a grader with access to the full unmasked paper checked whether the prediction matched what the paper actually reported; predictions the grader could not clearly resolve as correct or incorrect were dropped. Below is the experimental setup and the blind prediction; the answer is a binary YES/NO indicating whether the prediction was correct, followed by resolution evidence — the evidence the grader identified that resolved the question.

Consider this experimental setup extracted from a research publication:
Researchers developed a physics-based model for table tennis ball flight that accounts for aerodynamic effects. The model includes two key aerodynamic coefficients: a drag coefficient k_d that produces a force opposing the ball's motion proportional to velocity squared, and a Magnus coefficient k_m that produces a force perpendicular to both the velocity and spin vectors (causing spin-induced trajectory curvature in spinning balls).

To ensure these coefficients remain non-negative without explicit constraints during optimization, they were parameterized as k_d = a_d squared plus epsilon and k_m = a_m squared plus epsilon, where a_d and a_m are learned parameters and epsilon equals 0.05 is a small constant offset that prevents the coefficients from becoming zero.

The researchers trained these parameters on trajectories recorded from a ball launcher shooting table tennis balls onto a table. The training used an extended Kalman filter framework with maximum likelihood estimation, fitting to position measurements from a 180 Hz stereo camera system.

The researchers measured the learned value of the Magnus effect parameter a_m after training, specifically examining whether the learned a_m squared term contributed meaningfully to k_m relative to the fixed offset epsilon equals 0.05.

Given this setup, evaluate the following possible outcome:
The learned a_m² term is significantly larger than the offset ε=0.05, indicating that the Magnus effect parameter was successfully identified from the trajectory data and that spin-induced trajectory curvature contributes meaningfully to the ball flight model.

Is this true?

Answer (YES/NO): NO